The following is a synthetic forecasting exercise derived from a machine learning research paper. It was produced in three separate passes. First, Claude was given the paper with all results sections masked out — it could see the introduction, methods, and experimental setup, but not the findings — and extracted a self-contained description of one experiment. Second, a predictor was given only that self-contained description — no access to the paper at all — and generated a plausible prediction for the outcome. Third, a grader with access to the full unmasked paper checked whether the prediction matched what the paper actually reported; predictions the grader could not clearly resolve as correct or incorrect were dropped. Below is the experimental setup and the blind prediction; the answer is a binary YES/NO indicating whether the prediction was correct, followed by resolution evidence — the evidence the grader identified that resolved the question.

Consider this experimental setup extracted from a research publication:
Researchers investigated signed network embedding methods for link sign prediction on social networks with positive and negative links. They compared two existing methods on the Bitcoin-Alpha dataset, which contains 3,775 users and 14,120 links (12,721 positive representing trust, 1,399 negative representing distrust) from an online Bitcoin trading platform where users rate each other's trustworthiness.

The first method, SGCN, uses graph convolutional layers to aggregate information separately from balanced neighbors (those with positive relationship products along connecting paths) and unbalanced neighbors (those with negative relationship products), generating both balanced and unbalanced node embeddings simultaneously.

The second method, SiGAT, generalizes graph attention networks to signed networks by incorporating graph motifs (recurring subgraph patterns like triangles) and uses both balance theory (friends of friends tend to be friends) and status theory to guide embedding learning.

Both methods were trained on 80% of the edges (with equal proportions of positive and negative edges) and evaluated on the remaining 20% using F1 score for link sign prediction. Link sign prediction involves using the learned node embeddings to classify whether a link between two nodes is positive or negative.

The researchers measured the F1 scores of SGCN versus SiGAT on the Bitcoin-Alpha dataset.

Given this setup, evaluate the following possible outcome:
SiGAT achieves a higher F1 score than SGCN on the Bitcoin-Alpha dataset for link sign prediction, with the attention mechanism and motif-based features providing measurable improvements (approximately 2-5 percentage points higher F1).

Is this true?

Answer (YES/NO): NO